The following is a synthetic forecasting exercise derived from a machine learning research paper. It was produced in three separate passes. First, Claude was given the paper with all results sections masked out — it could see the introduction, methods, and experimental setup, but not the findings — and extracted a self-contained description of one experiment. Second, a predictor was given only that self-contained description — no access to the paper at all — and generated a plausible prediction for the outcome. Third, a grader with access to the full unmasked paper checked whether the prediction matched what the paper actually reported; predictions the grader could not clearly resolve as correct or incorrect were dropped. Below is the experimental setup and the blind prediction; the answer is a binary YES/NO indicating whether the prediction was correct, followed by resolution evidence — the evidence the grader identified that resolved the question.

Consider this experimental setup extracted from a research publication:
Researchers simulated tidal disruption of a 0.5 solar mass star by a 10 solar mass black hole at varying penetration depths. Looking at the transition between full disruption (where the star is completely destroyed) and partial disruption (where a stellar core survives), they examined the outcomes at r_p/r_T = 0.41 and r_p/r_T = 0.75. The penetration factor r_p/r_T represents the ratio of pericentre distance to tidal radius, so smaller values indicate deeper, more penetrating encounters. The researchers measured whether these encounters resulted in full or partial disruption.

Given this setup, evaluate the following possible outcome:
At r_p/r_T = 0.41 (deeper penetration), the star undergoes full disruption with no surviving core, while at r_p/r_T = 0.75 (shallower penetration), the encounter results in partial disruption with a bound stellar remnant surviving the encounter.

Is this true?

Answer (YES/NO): NO